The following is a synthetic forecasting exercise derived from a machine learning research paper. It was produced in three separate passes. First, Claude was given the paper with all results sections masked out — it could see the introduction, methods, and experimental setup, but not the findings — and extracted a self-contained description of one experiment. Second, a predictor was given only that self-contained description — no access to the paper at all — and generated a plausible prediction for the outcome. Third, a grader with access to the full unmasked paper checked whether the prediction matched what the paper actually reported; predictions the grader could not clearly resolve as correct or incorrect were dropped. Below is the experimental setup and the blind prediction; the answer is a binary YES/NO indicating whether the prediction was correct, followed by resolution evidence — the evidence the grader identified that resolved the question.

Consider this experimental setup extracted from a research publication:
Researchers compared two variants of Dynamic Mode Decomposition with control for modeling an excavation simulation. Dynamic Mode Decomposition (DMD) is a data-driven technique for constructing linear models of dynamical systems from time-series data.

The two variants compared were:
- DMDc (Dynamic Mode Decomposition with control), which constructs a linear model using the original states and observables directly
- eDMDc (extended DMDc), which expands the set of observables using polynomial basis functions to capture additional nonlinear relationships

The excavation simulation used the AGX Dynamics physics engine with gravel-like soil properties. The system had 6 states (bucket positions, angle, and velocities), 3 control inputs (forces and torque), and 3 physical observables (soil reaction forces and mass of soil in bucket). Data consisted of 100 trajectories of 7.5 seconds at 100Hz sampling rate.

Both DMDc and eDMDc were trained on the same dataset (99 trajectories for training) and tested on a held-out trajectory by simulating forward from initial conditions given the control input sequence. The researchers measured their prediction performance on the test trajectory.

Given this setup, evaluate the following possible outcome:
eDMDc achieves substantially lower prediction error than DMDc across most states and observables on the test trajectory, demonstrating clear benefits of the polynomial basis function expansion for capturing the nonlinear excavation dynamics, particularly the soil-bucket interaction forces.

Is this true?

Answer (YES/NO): NO